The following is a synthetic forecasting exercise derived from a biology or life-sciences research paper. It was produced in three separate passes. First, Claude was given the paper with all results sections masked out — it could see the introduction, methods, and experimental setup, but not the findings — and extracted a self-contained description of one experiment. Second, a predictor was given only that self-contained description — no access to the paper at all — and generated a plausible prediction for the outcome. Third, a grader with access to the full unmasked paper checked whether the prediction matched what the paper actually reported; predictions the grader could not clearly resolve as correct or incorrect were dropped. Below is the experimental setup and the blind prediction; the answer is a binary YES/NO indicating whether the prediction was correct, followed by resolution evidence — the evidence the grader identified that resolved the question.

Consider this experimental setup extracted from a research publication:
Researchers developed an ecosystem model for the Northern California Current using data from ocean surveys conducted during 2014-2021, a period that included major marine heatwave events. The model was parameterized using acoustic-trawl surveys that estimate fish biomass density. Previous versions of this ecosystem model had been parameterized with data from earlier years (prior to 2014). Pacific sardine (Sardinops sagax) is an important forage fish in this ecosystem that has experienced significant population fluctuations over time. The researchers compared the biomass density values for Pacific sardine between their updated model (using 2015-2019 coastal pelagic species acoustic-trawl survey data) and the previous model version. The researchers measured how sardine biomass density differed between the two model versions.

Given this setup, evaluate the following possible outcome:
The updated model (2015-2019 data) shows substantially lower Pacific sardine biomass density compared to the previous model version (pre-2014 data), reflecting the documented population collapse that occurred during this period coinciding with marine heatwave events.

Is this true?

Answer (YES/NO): YES